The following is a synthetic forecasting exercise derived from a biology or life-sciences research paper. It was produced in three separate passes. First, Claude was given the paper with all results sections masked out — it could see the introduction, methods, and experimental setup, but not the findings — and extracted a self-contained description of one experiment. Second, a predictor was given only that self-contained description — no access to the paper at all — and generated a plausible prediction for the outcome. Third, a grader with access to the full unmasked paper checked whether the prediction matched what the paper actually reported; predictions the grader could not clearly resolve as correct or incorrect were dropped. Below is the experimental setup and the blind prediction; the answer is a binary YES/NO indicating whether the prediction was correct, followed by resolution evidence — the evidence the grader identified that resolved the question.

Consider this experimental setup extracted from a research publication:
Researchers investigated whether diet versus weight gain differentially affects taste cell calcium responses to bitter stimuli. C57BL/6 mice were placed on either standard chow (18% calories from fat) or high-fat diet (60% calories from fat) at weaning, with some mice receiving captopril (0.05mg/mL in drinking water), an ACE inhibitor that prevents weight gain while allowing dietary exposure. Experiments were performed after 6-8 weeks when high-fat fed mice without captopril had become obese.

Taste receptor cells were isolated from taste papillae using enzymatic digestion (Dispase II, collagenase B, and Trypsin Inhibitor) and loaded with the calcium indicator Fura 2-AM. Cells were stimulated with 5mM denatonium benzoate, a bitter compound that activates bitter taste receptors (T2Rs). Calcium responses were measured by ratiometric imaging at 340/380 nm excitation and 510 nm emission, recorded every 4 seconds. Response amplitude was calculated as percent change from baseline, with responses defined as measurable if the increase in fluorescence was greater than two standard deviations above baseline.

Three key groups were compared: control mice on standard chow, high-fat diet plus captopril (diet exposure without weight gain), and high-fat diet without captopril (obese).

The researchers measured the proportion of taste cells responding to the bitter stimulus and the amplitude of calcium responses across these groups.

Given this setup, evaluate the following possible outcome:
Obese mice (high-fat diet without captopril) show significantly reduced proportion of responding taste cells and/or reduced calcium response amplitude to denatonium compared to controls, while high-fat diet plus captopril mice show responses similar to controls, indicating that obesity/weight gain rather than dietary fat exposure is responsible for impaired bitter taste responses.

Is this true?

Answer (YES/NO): NO